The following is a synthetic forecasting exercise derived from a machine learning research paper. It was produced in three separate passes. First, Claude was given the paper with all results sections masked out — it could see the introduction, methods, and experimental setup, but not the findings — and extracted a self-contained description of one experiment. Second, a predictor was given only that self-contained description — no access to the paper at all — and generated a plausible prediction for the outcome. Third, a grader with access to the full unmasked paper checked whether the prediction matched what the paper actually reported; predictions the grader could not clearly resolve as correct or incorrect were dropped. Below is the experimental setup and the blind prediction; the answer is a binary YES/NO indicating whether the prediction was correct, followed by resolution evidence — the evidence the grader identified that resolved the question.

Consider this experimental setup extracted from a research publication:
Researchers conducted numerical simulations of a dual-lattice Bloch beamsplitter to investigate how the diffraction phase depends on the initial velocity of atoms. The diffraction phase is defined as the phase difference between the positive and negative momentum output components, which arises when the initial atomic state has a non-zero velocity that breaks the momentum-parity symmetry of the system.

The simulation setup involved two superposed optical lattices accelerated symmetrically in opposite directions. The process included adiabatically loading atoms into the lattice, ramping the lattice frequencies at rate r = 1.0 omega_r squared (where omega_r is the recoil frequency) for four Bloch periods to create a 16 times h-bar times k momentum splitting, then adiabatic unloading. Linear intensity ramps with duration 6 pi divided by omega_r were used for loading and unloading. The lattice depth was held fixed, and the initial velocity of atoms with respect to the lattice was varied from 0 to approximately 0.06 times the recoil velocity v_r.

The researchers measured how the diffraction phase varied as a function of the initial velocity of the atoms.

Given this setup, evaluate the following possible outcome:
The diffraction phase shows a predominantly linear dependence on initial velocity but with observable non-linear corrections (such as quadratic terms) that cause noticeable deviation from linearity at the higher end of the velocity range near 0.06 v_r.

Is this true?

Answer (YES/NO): NO